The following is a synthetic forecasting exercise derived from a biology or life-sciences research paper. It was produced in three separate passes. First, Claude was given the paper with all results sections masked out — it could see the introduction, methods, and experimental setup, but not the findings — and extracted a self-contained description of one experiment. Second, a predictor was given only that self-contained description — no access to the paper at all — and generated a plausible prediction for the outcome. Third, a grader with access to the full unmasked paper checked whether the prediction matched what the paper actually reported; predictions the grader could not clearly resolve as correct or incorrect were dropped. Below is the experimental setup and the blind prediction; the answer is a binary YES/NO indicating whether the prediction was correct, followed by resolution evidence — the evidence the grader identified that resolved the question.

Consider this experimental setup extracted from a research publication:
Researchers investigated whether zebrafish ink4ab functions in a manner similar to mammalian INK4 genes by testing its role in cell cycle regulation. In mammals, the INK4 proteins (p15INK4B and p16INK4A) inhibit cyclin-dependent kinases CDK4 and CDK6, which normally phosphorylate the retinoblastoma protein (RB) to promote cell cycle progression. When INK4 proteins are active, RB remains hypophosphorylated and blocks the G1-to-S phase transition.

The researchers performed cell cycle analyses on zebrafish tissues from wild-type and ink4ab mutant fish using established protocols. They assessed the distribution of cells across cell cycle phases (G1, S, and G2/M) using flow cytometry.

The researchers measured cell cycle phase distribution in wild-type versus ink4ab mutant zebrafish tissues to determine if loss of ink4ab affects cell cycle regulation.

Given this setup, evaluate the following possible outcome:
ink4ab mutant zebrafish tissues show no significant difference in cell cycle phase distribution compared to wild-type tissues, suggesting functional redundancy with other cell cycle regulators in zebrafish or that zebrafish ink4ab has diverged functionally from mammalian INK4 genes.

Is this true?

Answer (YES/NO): NO